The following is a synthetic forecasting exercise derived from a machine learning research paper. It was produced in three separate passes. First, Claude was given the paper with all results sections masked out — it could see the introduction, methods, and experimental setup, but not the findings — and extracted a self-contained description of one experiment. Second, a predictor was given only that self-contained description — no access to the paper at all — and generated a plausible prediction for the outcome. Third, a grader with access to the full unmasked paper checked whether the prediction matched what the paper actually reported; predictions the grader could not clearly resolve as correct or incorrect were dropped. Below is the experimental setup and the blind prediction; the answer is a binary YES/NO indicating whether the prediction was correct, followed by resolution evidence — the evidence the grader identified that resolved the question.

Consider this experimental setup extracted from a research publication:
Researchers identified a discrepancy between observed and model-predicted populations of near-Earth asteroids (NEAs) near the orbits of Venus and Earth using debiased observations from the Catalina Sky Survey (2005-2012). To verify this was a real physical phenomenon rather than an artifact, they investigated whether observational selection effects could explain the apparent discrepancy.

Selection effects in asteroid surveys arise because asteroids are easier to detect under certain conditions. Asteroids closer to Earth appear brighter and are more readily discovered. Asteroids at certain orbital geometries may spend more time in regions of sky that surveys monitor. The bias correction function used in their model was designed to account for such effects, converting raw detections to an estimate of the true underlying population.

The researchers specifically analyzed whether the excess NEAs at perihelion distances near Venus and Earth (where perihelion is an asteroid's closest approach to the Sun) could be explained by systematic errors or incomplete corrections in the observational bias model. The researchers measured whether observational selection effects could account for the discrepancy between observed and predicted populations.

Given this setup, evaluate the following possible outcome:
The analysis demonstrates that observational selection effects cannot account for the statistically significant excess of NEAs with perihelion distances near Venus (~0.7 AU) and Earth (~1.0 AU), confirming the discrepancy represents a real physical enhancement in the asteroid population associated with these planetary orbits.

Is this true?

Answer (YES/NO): YES